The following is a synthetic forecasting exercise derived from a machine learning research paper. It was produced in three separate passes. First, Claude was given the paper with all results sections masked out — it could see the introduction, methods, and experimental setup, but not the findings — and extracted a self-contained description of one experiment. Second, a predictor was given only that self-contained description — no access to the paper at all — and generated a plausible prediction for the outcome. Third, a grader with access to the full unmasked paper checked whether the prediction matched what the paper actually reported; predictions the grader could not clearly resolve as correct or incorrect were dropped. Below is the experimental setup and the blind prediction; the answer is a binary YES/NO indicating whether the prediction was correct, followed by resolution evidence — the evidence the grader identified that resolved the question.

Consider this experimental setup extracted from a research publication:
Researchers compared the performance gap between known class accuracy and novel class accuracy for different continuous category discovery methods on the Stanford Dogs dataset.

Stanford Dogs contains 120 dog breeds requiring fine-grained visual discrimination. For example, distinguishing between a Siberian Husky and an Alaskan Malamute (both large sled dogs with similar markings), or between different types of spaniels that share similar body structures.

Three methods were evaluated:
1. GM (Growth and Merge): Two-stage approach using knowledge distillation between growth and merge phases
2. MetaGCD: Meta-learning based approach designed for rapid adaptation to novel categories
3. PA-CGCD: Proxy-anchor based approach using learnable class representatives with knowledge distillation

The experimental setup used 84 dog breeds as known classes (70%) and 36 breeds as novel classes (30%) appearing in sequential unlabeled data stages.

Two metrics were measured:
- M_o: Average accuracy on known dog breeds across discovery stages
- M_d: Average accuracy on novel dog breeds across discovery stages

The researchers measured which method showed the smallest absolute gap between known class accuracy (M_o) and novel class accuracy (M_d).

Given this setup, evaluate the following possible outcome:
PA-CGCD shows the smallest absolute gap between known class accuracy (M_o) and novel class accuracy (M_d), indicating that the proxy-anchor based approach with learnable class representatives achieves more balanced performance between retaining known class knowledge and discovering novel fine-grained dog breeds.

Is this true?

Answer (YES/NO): NO